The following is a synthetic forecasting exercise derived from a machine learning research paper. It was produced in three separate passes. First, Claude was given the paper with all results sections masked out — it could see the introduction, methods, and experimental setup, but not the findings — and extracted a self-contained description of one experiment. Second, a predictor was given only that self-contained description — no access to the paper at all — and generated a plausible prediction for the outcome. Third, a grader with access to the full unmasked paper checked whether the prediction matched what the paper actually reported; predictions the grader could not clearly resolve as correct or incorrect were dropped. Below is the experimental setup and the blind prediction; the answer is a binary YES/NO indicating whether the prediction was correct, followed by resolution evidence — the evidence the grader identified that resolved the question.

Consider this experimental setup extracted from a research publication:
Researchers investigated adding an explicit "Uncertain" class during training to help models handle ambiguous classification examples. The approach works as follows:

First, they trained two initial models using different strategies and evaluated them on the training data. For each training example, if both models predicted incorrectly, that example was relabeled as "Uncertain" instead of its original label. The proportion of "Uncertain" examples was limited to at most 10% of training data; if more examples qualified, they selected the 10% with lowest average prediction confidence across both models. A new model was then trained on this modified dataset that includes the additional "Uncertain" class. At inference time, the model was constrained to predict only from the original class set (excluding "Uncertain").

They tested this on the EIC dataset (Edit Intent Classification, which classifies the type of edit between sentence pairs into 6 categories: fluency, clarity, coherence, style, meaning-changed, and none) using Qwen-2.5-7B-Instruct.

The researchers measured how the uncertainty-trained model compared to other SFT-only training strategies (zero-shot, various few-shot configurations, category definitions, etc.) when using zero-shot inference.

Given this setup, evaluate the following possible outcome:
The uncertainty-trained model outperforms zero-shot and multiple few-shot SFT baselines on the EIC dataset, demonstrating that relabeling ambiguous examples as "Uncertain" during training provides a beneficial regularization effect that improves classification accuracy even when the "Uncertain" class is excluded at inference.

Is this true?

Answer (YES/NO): YES